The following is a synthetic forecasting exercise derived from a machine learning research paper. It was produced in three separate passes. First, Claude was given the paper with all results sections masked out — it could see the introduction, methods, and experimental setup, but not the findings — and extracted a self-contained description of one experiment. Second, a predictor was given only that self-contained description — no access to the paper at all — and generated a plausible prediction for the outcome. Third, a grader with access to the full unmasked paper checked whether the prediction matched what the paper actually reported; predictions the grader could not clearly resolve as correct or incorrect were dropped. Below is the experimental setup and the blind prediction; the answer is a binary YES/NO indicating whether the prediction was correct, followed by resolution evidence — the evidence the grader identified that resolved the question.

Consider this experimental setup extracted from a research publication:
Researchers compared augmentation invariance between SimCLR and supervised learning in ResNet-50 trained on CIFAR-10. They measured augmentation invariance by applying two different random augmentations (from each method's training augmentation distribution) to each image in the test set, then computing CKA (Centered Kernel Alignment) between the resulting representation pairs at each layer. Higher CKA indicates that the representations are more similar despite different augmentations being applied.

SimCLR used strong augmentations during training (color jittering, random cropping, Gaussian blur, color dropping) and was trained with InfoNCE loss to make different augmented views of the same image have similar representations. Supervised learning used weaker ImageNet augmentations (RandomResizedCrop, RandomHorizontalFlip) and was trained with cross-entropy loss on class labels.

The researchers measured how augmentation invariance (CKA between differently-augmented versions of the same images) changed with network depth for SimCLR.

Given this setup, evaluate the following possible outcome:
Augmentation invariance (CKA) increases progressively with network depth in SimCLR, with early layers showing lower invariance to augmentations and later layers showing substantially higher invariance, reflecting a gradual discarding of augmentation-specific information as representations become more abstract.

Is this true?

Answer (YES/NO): NO